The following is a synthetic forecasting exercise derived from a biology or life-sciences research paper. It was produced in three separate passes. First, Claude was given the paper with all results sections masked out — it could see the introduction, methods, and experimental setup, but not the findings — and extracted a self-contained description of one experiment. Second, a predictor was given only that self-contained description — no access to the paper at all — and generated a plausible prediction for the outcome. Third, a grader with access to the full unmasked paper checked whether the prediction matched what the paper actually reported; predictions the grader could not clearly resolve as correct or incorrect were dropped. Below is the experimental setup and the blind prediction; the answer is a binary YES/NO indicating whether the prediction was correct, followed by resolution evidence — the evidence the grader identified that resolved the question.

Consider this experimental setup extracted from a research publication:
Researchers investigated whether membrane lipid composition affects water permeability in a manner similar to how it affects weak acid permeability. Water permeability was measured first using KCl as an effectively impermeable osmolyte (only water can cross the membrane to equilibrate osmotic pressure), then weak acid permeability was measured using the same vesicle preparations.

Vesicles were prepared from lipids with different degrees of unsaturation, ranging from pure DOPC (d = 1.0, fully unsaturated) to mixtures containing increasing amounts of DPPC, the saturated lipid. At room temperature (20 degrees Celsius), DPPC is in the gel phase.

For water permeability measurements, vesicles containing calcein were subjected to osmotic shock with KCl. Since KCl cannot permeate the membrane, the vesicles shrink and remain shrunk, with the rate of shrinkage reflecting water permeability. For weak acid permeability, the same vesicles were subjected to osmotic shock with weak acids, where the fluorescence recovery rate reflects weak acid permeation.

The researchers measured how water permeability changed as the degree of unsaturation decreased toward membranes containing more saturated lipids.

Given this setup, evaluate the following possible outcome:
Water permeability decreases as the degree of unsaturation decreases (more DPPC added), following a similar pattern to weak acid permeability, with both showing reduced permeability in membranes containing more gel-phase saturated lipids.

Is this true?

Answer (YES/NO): YES